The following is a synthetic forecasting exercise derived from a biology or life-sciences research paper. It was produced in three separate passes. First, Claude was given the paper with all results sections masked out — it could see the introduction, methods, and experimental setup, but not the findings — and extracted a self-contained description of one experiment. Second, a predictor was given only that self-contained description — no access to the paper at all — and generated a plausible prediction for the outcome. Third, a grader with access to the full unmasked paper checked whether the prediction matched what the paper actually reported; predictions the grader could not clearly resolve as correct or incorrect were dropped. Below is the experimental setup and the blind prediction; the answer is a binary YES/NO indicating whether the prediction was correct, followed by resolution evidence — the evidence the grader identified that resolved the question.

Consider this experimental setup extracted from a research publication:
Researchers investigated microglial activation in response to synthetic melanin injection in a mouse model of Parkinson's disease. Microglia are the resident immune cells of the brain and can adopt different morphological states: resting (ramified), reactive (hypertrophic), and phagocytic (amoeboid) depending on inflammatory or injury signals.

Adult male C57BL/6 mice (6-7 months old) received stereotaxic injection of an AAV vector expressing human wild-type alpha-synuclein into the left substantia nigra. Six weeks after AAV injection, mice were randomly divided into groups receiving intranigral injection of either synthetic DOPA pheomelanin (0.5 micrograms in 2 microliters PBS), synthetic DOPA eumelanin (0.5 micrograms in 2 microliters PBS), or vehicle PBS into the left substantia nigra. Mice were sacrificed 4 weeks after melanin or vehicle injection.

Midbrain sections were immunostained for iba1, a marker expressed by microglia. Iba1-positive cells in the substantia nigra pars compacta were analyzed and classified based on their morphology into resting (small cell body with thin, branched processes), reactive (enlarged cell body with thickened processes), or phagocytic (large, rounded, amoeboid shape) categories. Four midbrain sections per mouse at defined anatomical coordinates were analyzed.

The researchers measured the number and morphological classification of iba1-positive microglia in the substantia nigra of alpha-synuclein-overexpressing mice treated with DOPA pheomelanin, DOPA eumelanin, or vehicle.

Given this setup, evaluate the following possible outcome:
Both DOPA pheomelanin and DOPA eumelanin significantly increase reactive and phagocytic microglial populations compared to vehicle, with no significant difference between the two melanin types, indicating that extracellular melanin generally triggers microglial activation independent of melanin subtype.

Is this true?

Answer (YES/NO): NO